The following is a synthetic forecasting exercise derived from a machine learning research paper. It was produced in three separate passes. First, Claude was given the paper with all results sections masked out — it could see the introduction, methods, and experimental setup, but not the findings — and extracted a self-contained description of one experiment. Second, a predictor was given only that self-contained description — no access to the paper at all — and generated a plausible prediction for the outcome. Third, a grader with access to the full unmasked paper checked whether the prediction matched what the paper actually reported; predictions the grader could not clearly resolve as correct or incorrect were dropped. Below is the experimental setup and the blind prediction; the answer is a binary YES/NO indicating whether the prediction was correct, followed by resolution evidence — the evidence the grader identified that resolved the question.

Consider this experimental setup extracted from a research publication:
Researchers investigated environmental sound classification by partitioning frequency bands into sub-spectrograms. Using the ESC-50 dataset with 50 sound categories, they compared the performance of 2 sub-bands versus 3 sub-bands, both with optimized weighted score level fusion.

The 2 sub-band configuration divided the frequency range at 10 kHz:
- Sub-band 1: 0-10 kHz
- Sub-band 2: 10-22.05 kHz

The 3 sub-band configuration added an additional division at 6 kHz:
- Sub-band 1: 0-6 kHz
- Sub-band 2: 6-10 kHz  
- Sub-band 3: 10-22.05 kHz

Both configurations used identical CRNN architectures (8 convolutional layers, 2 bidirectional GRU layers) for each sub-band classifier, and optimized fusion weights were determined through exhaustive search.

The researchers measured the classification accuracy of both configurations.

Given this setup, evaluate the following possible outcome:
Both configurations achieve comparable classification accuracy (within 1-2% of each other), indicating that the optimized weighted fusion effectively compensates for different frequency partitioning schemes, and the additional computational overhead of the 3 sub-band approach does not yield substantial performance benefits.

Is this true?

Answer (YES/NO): NO